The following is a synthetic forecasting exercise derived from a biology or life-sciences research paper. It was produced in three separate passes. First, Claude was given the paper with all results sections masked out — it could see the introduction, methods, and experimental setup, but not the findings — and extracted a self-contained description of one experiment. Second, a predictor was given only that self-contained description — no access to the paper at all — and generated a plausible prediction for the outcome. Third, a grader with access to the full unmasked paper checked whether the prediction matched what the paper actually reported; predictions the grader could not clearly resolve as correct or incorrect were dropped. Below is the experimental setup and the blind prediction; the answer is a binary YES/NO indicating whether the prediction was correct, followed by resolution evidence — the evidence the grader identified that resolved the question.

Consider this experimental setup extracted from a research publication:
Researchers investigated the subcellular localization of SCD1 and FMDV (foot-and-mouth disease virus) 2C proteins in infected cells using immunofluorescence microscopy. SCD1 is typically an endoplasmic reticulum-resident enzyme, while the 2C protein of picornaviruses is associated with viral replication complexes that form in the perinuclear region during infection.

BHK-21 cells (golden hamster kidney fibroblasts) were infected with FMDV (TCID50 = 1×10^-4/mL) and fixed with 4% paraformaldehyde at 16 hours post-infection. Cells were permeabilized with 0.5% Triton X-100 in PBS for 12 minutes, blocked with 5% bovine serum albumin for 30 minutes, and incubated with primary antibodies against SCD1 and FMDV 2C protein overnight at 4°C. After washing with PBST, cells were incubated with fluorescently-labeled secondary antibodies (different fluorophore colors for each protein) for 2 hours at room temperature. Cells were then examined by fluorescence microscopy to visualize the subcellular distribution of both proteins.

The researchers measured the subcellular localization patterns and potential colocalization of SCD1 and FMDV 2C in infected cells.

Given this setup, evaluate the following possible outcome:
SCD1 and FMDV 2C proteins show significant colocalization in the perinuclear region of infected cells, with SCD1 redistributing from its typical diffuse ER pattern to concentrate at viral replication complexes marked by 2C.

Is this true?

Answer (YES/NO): YES